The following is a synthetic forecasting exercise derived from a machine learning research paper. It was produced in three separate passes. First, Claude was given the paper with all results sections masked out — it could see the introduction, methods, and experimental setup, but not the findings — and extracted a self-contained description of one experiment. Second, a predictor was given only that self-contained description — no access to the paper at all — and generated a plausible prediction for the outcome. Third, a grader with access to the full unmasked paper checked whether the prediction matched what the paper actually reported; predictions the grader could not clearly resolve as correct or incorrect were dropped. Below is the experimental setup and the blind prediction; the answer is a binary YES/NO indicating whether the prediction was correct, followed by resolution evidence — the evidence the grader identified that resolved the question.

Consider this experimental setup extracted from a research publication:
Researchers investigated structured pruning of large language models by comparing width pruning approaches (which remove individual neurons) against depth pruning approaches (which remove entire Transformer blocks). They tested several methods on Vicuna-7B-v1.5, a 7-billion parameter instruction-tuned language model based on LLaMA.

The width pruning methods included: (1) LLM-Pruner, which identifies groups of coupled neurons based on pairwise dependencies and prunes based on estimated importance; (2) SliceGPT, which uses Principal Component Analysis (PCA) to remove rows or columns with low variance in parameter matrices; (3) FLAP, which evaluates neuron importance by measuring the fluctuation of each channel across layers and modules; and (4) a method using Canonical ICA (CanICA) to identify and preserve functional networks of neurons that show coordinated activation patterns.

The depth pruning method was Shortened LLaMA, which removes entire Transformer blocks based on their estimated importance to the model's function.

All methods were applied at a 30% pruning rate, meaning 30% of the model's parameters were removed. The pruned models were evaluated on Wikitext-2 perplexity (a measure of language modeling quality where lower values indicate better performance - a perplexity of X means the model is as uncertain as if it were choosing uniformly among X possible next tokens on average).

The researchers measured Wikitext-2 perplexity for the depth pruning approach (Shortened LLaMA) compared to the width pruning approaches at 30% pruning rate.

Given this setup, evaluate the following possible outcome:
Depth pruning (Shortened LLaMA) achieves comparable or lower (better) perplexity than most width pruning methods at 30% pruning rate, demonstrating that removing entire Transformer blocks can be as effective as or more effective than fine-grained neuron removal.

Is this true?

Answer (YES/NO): NO